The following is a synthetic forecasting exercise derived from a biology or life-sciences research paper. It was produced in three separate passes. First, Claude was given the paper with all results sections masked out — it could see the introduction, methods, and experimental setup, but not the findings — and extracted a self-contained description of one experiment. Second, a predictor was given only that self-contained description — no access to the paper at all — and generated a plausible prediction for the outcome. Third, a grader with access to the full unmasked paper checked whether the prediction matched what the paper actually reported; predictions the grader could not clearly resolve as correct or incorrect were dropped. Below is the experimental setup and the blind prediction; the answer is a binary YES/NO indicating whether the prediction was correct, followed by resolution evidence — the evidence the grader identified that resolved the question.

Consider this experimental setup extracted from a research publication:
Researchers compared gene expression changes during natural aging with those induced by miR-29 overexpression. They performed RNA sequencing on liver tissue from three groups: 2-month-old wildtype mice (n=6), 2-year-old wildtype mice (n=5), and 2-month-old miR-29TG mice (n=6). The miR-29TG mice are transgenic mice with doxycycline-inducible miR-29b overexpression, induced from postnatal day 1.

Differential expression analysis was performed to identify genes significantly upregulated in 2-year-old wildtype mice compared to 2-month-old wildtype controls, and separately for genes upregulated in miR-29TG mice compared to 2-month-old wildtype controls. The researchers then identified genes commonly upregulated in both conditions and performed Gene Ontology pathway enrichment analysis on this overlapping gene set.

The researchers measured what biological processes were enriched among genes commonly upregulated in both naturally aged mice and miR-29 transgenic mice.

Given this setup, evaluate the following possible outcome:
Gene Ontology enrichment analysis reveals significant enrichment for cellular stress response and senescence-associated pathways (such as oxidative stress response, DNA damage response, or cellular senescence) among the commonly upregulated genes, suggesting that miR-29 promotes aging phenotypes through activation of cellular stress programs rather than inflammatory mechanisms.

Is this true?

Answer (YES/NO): NO